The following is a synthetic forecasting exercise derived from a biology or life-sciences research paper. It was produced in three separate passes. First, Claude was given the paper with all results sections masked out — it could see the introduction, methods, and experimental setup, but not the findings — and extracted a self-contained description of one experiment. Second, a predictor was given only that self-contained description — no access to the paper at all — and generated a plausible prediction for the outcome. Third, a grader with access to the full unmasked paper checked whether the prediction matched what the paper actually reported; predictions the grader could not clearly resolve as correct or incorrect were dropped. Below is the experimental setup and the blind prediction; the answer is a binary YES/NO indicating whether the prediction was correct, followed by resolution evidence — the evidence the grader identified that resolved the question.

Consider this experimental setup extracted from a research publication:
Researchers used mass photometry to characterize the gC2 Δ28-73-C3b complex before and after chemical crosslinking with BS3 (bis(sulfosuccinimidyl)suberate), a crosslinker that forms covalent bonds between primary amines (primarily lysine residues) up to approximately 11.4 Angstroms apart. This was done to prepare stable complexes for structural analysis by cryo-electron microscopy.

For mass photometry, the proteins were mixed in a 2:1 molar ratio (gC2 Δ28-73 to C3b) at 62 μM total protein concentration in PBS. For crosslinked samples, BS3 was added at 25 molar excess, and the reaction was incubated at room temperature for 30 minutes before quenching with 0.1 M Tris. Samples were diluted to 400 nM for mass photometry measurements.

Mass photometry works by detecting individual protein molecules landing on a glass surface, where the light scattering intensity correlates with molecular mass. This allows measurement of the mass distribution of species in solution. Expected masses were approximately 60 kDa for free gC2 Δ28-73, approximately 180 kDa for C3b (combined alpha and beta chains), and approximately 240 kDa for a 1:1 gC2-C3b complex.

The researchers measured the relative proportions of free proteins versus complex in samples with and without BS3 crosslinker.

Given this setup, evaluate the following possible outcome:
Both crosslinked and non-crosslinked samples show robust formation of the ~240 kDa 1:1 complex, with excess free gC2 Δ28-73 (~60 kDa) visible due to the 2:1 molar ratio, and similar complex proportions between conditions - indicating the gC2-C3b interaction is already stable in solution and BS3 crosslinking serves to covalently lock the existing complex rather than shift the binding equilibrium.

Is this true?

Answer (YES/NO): NO